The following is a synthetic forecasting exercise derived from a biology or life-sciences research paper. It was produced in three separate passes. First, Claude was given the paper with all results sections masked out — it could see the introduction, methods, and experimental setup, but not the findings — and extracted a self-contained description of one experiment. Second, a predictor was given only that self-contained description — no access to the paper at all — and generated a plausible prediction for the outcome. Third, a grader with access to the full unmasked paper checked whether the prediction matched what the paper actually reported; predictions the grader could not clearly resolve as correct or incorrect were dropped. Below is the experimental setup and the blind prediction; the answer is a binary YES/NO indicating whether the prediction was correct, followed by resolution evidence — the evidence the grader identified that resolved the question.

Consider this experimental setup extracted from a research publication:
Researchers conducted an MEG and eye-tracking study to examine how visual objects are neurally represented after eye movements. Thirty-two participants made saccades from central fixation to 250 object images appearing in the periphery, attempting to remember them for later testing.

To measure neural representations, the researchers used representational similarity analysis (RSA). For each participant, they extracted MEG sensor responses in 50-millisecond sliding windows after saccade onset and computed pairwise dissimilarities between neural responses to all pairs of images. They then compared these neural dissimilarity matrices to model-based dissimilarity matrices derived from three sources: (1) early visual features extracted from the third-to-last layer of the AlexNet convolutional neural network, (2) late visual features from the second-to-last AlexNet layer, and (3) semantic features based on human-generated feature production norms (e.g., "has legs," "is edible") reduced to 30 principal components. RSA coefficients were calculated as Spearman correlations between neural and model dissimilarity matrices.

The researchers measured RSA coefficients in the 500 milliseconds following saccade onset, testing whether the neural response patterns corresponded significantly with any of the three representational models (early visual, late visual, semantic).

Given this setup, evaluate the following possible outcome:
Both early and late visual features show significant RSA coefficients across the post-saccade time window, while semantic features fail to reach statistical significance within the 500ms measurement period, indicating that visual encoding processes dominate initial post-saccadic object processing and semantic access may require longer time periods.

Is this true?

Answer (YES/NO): NO